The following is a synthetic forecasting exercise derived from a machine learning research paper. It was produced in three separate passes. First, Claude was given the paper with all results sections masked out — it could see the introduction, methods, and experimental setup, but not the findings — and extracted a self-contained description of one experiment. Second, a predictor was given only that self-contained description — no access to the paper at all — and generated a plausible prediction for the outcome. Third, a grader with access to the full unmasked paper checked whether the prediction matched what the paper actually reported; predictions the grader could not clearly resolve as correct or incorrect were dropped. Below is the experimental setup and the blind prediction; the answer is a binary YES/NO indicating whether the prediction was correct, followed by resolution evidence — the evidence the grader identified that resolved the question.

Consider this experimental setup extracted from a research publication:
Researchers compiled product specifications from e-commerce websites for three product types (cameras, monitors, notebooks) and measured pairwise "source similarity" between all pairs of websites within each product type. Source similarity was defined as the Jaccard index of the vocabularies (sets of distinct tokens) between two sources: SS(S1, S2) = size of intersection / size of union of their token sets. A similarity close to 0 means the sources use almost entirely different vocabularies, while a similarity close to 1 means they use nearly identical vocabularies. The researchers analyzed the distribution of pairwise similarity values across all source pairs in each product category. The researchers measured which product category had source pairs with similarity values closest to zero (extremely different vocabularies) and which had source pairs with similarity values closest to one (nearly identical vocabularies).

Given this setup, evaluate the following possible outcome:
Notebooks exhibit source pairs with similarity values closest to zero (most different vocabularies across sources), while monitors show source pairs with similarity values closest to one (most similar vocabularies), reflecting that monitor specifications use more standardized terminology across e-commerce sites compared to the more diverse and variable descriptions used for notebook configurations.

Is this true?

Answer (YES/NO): NO